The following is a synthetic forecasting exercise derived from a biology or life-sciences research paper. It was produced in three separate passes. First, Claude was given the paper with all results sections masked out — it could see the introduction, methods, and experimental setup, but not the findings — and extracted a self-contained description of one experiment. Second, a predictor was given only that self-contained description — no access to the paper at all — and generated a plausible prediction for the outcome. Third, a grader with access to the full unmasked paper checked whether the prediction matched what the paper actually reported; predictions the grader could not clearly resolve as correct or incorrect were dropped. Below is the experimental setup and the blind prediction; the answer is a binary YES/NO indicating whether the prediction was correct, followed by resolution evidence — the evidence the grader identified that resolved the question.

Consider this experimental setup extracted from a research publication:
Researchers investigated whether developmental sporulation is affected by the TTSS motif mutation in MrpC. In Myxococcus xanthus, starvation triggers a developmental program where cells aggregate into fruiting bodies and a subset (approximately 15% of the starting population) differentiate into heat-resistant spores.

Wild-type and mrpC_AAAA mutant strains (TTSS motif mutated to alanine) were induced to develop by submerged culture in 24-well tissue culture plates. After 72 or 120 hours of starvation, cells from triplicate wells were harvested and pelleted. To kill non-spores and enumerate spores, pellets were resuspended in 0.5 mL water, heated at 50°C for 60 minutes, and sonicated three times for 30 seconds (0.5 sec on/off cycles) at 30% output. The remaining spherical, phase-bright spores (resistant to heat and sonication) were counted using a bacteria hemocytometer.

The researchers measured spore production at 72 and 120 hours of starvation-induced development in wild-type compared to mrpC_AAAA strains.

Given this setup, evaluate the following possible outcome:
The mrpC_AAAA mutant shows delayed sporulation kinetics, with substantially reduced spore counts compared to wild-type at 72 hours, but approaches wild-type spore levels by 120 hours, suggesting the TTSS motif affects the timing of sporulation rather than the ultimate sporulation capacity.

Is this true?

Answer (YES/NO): NO